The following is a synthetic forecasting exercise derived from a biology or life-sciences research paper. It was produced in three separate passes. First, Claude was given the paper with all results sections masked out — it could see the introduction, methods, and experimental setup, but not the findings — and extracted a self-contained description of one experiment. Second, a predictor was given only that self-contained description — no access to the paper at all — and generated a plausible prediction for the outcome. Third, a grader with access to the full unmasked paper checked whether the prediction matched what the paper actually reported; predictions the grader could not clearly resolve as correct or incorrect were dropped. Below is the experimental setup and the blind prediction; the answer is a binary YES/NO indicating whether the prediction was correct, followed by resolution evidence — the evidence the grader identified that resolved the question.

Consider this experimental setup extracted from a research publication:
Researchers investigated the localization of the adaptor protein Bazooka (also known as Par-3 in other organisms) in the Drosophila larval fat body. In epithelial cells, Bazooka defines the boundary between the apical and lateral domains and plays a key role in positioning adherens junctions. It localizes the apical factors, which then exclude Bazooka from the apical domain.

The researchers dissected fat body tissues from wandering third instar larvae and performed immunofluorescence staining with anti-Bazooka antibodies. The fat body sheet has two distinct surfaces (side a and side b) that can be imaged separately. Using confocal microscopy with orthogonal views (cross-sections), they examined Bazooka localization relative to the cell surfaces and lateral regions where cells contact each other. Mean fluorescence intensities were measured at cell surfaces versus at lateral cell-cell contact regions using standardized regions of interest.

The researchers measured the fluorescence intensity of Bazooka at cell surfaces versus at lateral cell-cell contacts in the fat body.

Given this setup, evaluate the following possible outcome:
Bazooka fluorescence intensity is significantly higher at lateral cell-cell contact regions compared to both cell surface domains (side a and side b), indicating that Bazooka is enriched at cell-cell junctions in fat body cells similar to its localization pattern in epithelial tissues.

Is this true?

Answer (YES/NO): NO